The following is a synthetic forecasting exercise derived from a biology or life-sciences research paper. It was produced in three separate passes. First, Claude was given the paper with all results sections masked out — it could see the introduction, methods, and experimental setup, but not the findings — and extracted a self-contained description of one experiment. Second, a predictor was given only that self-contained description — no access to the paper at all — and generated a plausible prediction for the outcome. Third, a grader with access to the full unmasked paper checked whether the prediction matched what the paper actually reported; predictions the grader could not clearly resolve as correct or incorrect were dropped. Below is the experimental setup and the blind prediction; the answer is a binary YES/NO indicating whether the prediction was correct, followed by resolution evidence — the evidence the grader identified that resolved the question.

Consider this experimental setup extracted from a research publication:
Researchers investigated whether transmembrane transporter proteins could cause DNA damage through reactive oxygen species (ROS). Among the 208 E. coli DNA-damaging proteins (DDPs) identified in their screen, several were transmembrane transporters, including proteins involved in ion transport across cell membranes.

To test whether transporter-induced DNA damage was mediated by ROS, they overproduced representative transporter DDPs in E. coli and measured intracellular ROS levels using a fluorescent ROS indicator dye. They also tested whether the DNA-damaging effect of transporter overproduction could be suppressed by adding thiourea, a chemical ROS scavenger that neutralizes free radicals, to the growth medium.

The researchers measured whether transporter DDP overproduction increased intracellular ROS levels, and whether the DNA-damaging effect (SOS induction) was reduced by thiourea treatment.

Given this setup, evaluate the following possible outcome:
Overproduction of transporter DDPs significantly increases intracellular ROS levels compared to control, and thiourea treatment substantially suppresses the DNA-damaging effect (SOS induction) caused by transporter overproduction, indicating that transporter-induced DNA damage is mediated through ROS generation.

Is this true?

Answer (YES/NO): NO